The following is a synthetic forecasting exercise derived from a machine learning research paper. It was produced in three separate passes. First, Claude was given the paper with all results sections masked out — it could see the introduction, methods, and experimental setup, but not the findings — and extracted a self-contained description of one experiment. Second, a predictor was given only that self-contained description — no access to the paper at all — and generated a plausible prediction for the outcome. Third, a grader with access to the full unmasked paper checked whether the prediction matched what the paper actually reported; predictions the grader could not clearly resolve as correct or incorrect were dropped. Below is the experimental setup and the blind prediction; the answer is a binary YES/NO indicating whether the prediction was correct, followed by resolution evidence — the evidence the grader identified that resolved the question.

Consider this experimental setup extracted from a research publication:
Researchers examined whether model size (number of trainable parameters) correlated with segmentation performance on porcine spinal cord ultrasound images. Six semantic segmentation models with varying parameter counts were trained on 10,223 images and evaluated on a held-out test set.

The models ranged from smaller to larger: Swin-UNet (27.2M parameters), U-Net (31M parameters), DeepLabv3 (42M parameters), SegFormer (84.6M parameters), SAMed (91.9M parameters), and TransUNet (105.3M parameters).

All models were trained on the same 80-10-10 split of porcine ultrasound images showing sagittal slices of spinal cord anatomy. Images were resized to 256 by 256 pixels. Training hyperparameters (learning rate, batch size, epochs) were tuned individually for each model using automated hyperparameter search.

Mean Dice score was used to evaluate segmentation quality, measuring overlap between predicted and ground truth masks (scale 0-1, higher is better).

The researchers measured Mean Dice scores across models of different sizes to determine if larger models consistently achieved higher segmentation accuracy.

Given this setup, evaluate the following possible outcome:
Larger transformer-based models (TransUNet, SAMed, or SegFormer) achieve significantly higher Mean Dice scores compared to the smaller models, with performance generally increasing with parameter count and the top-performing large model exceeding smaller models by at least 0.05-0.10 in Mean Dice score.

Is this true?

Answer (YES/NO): NO